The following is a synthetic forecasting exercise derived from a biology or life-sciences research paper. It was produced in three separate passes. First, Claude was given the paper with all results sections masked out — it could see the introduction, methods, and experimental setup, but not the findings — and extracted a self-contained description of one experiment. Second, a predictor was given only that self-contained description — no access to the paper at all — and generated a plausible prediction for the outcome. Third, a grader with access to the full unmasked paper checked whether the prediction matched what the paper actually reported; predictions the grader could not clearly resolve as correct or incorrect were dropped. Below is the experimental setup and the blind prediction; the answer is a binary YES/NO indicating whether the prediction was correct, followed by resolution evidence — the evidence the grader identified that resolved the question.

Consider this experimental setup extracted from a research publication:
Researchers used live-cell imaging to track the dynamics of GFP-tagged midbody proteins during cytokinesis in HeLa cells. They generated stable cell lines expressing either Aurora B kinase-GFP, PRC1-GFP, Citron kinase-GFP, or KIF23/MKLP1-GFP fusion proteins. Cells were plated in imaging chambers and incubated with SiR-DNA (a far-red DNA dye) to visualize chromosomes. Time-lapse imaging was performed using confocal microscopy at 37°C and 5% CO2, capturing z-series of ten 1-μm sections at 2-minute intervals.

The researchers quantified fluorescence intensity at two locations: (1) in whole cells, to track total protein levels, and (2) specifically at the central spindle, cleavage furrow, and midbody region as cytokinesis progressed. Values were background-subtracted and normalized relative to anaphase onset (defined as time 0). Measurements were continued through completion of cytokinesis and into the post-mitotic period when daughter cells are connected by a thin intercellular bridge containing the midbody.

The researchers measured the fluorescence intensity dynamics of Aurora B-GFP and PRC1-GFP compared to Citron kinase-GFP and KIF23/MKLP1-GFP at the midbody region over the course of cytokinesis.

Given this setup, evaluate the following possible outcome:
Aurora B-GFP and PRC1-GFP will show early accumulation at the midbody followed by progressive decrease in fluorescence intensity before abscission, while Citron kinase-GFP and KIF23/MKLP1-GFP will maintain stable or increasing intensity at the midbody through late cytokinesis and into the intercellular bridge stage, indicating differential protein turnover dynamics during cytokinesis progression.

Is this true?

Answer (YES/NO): YES